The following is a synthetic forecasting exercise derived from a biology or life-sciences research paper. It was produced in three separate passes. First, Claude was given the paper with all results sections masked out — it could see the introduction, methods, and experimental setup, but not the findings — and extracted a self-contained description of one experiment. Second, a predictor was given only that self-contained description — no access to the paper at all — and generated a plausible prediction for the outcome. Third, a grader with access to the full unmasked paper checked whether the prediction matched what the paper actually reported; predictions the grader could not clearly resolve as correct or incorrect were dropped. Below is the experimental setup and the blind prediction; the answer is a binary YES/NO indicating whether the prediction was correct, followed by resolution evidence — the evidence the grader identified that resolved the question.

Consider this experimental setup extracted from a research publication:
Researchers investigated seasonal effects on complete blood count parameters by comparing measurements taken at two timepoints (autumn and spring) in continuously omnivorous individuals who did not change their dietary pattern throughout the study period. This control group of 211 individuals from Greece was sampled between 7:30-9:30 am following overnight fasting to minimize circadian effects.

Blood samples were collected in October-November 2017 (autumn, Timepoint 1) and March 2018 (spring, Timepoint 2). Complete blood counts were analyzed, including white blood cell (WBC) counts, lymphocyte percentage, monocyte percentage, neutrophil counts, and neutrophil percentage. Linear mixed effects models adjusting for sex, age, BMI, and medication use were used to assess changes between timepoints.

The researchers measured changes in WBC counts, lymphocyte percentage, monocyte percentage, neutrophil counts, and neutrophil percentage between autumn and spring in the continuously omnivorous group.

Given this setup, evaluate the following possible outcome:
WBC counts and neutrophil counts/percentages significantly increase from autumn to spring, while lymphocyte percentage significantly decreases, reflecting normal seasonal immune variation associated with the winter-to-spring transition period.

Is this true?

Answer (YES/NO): NO